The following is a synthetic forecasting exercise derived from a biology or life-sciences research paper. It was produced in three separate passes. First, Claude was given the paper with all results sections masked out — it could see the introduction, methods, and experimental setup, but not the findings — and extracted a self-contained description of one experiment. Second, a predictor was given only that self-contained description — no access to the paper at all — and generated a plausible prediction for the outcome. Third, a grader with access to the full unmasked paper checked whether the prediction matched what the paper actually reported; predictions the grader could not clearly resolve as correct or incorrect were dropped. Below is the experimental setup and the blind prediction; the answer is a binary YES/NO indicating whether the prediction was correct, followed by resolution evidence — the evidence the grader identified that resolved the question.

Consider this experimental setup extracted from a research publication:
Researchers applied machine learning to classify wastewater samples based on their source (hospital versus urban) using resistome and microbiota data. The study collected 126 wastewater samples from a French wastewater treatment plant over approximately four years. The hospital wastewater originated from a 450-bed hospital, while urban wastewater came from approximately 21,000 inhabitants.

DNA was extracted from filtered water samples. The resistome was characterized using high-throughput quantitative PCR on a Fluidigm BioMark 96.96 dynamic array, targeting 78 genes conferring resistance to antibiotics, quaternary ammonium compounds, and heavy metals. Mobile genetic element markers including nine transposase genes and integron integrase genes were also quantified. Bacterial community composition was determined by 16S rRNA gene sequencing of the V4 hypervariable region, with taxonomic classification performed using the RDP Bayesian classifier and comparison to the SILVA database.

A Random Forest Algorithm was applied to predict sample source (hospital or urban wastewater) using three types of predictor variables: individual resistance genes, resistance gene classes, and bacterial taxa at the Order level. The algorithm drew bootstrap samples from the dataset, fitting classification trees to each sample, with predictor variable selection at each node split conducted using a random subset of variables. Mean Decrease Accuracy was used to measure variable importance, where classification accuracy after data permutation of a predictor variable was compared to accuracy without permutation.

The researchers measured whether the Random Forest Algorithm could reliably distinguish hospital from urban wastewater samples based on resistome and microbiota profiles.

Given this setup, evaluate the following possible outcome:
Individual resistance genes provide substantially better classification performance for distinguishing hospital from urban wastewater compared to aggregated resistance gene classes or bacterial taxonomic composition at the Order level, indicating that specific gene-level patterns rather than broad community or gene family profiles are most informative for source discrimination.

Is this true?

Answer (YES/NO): NO